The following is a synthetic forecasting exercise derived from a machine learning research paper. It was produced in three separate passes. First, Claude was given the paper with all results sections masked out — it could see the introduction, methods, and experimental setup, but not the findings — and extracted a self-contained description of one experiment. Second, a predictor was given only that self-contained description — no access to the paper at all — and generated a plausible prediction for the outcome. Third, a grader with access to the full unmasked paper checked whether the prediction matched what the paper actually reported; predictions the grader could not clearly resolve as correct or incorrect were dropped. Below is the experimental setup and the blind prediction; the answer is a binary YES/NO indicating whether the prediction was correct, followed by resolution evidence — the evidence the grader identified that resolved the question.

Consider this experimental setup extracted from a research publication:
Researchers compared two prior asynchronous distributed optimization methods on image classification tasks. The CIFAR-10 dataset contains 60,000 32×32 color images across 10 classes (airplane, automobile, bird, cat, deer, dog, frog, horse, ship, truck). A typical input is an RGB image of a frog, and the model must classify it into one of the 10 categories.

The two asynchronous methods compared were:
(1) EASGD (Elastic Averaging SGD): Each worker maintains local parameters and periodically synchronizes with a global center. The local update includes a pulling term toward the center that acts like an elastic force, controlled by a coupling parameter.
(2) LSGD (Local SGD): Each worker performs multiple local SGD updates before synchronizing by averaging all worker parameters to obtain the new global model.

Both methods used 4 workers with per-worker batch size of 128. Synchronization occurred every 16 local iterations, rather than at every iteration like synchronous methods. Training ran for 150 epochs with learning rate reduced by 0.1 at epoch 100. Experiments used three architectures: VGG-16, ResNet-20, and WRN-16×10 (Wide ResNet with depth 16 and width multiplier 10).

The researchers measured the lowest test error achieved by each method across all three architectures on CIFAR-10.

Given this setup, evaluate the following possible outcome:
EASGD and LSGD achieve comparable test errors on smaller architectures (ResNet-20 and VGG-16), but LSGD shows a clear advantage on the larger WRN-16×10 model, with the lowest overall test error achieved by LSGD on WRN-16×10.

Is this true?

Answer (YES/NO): NO